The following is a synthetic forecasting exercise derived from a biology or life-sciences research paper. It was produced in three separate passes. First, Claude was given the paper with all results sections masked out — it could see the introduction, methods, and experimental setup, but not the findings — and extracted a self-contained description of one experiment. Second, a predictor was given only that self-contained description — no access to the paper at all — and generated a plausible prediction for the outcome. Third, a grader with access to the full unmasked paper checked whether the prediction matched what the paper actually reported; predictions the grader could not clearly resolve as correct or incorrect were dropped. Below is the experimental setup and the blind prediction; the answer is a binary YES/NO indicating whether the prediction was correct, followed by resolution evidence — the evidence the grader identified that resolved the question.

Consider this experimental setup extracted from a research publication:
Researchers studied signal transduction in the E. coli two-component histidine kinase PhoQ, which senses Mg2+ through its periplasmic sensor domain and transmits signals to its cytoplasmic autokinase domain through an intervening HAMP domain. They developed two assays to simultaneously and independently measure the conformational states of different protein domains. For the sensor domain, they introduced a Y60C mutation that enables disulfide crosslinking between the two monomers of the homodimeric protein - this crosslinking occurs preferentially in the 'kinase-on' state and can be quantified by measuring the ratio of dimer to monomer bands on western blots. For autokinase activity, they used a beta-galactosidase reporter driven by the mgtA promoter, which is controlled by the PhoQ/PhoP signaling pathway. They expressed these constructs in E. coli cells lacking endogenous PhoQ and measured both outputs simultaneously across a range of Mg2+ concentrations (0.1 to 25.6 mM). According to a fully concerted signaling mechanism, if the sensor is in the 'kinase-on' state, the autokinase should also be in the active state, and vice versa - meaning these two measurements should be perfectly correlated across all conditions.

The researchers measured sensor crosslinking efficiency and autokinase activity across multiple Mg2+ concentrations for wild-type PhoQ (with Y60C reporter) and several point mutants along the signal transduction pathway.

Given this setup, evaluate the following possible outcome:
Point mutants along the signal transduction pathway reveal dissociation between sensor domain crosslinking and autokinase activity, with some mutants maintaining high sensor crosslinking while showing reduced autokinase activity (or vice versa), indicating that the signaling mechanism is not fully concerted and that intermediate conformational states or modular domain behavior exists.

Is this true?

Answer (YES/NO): YES